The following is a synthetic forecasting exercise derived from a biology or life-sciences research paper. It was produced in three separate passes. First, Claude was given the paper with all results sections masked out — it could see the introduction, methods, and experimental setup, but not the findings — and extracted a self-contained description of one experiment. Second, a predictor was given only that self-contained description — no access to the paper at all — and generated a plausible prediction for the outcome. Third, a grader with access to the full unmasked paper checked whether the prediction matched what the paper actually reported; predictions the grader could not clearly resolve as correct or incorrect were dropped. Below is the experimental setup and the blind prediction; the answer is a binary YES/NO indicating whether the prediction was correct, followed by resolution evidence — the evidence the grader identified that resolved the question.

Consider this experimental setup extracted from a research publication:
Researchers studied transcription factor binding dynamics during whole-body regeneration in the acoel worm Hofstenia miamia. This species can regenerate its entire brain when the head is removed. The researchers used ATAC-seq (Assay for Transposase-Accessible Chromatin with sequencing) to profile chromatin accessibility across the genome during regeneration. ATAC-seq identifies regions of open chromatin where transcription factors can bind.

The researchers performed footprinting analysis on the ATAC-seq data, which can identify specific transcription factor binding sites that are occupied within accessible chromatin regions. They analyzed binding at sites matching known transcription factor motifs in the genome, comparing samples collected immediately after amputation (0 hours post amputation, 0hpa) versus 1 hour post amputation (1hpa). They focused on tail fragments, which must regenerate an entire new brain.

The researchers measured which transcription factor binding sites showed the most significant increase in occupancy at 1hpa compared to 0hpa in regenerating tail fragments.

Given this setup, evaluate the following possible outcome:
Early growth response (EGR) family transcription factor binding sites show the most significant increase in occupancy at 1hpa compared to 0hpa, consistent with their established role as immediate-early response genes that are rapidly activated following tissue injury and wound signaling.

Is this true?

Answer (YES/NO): NO